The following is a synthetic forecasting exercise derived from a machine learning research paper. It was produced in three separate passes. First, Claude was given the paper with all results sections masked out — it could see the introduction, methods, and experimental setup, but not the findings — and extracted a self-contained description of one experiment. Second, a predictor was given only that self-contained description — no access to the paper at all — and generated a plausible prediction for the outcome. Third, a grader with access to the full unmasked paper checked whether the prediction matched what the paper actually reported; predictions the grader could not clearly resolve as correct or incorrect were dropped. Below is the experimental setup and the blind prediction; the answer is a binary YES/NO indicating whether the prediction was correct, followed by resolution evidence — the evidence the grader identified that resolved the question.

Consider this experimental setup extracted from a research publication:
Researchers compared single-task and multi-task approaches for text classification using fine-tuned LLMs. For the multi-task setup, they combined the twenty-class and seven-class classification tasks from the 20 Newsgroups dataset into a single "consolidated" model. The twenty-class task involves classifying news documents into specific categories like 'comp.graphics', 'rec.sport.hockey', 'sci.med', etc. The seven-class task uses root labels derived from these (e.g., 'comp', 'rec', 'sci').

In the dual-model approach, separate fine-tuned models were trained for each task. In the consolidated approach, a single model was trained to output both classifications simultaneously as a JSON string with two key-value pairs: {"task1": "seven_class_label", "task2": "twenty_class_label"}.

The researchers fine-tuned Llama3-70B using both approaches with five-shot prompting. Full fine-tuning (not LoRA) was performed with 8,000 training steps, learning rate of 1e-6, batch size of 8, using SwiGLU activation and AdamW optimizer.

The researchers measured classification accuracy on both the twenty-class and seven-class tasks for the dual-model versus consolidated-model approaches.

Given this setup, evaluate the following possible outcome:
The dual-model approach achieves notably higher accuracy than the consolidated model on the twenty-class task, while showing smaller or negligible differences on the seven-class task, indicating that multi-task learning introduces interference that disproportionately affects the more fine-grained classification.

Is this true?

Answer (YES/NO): NO